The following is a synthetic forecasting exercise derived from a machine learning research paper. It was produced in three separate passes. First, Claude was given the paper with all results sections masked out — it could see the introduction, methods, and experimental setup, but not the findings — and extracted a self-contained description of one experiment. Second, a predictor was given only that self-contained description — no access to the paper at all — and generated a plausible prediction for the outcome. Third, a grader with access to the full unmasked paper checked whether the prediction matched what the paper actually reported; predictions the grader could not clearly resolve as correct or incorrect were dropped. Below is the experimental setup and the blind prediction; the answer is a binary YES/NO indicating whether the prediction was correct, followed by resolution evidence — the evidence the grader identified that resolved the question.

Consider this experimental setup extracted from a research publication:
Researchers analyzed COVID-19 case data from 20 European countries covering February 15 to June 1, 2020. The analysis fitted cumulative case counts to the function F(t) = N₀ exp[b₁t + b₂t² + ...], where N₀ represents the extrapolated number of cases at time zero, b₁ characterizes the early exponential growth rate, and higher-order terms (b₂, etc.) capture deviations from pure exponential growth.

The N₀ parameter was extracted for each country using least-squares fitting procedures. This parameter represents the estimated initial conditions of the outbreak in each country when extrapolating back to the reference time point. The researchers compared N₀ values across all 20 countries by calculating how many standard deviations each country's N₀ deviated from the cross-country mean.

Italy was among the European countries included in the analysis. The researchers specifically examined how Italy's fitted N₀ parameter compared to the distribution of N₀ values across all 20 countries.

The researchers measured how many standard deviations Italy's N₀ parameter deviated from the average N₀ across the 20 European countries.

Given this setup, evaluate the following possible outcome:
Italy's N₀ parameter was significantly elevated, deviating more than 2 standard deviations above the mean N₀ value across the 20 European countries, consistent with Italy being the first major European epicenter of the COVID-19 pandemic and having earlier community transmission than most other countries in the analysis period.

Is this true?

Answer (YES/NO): YES